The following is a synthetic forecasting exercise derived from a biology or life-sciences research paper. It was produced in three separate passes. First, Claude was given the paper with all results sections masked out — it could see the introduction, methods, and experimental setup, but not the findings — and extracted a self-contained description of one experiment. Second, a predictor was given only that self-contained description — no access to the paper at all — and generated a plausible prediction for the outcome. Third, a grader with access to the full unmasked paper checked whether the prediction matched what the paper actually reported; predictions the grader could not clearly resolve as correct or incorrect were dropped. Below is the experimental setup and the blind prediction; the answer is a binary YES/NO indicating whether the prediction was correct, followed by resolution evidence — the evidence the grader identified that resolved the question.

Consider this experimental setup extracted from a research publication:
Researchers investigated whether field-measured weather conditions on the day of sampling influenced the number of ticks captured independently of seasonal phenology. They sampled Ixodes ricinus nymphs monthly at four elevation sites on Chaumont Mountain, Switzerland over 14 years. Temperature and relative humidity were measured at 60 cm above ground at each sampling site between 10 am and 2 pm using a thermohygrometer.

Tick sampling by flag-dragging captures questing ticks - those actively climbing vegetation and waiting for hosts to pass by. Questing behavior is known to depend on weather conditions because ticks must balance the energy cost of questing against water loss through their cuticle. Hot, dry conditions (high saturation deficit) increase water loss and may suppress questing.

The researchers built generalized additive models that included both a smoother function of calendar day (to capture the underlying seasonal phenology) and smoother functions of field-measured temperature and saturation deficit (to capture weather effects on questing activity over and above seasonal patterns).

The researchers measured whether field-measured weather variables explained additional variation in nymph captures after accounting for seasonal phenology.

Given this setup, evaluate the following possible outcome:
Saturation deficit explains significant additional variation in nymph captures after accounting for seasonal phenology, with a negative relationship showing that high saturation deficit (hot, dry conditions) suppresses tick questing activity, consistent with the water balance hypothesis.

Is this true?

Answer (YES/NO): NO